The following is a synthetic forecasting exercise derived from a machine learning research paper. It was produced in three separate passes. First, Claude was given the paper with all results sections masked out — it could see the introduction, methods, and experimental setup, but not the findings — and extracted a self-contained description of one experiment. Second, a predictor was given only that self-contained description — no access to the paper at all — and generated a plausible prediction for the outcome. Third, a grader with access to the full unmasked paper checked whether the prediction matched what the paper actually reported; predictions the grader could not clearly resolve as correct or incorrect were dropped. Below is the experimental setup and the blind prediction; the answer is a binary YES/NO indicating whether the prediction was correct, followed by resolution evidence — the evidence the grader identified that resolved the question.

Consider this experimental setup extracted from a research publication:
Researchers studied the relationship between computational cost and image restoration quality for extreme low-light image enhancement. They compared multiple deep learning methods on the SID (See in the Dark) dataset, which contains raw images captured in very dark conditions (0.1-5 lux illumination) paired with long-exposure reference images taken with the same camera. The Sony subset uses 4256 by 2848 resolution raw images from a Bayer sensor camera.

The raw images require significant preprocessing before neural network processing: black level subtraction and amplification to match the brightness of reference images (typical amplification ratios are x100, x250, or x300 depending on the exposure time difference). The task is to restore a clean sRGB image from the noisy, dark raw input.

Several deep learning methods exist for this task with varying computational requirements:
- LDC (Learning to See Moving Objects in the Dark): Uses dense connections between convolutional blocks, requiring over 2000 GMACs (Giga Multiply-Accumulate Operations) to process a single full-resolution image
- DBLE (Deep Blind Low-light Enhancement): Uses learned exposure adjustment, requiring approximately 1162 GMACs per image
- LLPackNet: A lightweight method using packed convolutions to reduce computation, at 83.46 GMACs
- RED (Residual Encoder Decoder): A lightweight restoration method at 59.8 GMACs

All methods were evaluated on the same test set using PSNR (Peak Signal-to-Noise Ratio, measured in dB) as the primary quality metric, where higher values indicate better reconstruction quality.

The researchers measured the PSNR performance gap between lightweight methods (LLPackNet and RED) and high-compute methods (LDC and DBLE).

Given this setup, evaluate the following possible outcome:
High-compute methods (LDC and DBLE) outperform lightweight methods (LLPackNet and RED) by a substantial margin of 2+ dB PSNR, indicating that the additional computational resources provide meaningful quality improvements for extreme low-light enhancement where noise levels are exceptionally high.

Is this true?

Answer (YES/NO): NO